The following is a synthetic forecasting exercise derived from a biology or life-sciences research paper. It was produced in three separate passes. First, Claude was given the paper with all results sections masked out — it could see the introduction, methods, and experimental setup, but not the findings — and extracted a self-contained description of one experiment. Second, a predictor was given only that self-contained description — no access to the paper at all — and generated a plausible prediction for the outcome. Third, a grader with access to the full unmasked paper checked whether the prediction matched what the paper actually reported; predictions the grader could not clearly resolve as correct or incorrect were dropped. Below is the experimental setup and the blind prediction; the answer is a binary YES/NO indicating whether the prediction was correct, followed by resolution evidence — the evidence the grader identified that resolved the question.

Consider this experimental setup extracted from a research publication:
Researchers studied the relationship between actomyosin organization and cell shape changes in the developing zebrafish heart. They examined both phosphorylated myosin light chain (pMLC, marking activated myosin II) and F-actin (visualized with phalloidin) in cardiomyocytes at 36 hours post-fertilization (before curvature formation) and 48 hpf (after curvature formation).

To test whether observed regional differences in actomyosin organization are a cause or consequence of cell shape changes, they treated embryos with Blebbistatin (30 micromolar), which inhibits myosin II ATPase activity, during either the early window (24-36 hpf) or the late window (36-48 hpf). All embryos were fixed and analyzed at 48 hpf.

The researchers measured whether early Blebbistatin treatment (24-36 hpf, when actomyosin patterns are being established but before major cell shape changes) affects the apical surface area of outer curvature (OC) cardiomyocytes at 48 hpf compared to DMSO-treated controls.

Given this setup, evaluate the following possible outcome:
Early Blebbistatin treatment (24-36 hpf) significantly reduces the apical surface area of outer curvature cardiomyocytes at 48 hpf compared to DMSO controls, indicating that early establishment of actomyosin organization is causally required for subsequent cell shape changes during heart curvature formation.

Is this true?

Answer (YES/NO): YES